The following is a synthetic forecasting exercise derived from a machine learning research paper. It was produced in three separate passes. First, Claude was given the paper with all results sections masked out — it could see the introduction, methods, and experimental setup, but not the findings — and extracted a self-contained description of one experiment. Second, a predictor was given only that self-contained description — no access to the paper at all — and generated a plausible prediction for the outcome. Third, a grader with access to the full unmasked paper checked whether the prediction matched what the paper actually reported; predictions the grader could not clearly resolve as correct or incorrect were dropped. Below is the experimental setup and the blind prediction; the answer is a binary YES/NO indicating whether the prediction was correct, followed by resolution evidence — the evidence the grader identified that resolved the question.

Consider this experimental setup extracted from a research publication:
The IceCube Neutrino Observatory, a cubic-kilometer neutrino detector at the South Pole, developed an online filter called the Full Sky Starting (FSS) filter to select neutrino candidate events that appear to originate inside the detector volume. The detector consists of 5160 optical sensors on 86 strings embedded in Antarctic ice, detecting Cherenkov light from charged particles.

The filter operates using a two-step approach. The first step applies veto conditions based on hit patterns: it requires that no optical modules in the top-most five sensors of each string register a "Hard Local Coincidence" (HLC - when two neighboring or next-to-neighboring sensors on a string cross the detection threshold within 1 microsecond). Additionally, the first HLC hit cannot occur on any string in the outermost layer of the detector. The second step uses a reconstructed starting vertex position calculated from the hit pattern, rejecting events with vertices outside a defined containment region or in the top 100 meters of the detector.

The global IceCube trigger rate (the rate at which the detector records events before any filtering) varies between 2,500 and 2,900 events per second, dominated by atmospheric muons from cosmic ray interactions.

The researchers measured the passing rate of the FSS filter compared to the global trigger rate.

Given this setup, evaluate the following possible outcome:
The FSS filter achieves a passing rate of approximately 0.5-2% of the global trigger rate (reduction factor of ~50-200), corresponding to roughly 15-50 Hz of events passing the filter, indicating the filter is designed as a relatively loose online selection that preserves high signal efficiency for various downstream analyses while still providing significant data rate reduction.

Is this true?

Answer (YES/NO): NO